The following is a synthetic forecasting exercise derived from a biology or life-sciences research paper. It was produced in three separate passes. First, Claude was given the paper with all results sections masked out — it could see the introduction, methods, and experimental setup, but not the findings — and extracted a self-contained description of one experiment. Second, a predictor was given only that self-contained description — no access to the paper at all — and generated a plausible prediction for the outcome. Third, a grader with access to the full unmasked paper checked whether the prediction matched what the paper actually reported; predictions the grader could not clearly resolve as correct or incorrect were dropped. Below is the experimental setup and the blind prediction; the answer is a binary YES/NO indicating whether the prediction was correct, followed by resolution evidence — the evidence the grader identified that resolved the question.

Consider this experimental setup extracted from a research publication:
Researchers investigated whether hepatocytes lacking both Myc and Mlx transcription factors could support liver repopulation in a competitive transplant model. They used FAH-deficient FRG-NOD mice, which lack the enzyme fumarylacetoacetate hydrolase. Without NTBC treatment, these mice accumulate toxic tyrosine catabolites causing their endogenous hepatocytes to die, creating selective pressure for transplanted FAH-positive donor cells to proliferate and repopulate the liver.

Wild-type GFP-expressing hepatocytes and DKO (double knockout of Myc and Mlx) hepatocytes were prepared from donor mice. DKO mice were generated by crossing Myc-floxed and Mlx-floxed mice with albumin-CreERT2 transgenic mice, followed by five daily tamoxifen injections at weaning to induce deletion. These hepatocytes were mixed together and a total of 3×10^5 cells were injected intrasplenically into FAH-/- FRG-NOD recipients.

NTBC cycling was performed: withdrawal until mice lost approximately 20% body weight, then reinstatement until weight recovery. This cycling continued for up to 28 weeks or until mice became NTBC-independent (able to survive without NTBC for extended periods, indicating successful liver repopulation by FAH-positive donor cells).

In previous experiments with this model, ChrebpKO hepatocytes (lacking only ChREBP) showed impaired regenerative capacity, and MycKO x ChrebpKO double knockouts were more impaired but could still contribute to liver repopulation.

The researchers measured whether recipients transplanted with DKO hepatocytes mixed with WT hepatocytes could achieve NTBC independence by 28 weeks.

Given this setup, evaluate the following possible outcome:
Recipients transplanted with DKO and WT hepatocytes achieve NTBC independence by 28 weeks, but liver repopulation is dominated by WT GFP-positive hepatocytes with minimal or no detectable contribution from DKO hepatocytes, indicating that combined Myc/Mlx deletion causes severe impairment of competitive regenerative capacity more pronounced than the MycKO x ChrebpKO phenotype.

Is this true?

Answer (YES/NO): YES